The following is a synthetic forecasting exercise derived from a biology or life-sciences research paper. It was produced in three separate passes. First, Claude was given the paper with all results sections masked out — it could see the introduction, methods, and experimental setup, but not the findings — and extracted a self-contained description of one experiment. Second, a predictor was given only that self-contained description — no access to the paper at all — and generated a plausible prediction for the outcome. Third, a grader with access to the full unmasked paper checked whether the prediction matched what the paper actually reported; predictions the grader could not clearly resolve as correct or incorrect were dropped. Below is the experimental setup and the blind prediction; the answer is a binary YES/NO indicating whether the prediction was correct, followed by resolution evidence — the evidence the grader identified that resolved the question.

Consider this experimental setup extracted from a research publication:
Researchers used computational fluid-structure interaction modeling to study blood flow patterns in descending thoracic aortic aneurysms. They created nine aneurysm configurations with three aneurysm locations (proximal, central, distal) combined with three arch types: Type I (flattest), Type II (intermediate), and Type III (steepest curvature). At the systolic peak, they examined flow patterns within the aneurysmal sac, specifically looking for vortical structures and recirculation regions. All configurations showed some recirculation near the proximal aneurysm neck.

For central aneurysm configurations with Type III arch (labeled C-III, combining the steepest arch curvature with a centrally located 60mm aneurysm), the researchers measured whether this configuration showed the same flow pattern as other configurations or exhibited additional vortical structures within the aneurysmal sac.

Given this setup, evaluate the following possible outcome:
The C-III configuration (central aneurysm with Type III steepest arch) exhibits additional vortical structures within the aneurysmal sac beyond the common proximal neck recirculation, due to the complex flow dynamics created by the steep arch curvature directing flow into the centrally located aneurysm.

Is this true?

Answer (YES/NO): YES